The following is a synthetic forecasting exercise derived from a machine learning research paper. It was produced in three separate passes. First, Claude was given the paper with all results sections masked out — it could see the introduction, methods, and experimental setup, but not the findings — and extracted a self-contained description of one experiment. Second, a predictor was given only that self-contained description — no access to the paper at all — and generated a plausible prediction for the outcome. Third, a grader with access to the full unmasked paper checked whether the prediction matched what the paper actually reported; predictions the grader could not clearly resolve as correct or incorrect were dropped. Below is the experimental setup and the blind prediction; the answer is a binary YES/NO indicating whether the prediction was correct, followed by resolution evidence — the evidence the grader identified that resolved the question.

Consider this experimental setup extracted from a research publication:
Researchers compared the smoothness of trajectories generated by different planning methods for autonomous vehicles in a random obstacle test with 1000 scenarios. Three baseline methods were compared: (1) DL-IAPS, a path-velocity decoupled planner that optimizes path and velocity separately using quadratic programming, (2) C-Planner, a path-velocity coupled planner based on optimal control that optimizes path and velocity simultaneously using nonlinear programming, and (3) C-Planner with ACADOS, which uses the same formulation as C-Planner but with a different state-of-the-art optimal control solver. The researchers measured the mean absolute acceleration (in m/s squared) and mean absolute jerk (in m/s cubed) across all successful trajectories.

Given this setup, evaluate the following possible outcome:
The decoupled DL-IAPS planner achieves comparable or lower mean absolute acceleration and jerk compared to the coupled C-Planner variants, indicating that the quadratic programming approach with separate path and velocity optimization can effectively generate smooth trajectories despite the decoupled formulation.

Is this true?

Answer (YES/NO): YES